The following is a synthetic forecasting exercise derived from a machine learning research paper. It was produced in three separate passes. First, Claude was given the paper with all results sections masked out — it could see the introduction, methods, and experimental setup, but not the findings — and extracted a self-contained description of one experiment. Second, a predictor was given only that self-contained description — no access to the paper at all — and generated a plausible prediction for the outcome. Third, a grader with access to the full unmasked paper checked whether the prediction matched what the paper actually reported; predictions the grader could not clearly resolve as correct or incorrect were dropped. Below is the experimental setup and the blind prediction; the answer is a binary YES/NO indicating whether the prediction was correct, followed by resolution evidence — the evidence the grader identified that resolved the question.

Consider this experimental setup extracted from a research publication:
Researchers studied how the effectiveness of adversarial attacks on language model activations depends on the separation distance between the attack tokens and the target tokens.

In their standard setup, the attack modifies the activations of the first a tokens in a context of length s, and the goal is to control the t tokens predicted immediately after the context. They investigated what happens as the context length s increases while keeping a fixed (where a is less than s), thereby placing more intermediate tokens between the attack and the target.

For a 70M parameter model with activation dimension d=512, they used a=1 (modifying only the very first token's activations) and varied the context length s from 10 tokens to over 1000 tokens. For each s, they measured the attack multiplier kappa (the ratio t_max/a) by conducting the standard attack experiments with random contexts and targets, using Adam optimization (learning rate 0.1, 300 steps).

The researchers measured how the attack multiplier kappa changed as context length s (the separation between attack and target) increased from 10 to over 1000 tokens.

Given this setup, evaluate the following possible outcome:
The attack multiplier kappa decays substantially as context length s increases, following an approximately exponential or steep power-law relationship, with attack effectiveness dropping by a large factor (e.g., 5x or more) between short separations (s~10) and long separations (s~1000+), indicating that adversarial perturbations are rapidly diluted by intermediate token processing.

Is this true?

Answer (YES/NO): NO